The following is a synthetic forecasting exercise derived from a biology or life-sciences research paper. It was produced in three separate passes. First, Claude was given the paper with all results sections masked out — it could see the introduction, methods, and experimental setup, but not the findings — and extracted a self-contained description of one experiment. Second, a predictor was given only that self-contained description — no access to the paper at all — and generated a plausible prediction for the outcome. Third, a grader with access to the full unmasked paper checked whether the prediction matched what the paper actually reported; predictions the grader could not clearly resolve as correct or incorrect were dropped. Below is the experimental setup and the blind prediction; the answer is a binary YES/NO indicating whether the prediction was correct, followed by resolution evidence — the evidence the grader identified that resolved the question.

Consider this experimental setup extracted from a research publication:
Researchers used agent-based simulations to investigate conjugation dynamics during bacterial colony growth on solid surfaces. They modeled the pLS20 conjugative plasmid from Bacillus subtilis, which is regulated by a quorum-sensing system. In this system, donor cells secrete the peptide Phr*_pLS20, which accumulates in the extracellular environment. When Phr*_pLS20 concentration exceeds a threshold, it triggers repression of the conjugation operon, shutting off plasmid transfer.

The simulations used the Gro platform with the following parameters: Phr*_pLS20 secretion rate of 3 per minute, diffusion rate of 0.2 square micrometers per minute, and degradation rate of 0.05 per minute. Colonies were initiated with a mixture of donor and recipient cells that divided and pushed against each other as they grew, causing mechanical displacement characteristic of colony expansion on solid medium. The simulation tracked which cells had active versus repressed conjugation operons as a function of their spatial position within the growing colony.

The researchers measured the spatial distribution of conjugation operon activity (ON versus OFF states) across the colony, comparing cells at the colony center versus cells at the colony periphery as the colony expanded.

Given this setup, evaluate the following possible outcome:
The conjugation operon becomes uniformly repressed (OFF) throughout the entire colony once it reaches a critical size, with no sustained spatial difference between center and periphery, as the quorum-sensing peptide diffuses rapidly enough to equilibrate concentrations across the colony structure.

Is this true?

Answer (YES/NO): NO